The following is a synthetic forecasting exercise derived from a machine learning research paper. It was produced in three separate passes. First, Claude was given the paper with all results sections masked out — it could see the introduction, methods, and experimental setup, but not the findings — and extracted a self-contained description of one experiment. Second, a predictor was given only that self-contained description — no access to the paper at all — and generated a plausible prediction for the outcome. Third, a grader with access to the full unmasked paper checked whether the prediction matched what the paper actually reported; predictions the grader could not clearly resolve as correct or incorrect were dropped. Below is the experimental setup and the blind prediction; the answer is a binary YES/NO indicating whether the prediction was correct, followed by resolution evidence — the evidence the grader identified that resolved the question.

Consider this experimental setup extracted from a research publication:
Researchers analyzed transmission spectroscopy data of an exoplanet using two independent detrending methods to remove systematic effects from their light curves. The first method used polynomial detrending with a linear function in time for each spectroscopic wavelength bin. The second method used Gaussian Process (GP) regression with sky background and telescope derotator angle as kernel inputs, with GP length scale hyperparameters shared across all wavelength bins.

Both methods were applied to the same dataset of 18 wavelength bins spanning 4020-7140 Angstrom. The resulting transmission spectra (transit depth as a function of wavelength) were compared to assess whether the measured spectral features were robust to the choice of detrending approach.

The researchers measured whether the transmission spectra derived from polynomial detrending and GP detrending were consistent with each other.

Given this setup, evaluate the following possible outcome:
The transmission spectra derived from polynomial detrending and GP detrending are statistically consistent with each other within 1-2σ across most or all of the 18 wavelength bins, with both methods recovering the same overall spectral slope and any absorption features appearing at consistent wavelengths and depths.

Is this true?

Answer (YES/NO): YES